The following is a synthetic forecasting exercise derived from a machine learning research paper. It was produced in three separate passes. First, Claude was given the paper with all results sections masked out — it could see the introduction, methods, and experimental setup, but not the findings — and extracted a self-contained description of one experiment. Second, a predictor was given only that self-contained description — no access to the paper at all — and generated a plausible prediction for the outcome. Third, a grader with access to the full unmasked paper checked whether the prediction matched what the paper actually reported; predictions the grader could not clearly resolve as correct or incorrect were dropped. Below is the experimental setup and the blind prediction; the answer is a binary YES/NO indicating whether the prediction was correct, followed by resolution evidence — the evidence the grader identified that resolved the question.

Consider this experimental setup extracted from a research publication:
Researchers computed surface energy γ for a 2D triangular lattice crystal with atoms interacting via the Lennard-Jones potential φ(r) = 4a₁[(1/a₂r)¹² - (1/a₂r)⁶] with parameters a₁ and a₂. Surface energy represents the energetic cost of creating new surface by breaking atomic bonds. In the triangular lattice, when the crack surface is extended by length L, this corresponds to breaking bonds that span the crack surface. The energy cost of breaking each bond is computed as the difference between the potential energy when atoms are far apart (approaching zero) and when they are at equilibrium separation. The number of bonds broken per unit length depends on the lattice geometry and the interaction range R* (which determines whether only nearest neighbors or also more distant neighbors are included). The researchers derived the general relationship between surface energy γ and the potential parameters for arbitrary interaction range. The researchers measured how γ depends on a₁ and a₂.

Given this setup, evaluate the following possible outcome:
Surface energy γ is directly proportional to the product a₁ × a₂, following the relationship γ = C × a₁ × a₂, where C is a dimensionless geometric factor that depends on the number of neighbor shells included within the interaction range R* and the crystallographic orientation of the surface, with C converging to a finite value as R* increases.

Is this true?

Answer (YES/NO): YES